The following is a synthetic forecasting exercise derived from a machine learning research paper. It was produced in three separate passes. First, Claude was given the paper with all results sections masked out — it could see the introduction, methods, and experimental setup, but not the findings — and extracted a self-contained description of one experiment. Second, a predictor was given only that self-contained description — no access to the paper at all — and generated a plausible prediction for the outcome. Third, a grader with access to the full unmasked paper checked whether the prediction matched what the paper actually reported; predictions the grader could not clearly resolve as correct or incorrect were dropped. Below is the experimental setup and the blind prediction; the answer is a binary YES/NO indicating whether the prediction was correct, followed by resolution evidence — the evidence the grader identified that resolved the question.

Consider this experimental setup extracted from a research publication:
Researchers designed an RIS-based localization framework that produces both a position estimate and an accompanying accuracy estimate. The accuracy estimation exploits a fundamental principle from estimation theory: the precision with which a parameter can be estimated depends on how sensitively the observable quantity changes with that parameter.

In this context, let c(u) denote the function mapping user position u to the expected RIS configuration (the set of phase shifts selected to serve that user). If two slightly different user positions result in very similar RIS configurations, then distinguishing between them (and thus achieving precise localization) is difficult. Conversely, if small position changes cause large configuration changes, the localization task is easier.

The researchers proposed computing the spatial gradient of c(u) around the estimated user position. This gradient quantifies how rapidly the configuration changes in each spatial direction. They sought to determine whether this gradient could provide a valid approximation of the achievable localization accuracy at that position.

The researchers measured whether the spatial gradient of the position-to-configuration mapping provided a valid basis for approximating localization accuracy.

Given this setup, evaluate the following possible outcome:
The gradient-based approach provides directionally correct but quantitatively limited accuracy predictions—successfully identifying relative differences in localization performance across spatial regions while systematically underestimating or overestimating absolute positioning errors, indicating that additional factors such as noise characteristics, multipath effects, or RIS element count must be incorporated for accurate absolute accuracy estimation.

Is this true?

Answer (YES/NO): NO